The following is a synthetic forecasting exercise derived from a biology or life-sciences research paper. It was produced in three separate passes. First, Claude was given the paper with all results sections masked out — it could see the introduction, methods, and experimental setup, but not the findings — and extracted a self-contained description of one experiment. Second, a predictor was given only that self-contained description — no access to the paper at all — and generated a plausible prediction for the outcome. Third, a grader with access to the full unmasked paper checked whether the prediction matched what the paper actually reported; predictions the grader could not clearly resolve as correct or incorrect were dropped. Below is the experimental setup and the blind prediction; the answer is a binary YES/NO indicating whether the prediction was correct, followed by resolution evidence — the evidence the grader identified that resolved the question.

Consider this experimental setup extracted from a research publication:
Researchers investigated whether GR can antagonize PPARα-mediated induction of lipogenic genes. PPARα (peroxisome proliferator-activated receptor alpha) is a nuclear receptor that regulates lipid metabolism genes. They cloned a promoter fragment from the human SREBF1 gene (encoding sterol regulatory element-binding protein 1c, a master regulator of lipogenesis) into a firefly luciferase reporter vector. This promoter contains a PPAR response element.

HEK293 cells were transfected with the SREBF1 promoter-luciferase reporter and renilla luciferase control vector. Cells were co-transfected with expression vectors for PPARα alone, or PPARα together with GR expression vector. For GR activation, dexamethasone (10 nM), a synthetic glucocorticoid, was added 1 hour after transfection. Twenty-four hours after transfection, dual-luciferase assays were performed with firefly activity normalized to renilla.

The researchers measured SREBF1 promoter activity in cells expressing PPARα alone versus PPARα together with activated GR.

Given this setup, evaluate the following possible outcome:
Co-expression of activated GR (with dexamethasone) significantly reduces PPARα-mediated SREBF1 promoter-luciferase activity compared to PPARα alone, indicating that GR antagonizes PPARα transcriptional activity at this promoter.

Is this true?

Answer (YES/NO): YES